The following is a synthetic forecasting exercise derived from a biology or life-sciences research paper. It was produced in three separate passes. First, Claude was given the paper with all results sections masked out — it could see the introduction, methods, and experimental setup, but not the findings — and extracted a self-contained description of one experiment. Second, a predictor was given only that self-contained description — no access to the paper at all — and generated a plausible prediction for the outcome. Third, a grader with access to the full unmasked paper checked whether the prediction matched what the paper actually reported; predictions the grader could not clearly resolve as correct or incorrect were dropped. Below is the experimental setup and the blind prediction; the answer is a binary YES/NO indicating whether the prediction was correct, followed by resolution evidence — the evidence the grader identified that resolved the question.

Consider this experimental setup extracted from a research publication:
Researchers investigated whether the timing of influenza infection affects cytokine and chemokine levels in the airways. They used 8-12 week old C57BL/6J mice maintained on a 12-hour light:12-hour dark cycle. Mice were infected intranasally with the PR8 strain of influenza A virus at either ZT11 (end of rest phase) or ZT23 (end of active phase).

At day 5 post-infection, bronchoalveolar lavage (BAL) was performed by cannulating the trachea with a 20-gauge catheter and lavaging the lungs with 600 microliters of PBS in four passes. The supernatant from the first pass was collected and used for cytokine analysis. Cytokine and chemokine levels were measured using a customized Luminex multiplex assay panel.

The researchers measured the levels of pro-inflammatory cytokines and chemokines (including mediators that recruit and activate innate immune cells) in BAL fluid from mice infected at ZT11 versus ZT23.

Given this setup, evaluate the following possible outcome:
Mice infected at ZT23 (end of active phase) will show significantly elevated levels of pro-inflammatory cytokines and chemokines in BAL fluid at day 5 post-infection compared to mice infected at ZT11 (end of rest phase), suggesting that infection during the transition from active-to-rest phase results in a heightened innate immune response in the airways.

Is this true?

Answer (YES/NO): NO